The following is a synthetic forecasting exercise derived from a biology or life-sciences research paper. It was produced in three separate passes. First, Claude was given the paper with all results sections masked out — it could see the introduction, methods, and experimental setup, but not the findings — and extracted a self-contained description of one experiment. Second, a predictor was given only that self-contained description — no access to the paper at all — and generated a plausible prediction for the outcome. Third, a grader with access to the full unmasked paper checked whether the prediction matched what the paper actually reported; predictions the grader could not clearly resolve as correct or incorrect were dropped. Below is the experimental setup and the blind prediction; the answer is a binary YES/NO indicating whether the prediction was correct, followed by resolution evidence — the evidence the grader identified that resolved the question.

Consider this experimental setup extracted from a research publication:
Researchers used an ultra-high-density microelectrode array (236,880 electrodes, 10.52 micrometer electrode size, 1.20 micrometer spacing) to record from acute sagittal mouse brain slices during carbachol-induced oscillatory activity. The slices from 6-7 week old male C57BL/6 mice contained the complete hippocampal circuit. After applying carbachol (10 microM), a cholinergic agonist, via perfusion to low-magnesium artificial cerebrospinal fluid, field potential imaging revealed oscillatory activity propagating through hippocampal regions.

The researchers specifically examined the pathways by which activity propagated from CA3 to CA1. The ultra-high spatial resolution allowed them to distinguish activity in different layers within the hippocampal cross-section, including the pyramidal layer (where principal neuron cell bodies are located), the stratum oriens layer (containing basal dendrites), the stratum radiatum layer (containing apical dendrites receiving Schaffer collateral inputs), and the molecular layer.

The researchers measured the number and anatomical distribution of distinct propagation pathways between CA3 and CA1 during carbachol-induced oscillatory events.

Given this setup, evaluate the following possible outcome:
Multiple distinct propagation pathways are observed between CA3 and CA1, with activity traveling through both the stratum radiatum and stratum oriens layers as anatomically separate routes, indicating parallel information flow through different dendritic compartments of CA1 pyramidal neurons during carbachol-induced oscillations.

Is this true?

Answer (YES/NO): NO